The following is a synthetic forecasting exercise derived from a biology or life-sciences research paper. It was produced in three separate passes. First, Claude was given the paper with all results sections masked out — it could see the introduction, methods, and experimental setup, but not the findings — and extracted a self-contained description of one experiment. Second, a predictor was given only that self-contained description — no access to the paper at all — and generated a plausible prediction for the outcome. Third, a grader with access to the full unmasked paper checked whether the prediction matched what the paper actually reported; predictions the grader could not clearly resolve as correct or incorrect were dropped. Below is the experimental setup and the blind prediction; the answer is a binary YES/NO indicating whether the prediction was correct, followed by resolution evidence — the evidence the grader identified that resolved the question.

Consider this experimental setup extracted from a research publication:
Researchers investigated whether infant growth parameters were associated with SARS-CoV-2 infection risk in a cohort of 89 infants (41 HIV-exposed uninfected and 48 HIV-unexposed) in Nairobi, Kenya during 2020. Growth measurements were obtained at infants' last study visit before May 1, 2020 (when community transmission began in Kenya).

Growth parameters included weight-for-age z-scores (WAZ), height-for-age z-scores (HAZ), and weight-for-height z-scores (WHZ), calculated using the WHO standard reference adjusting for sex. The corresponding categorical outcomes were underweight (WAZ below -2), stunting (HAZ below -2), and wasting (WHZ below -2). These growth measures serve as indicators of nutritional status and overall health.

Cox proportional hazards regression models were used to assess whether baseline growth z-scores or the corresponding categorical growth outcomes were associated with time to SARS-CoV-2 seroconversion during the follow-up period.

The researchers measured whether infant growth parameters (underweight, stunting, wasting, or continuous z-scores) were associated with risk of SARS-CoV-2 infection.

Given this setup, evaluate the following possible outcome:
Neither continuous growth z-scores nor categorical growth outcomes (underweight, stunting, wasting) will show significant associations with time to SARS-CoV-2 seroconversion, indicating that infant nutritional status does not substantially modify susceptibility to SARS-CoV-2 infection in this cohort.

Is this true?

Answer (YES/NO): YES